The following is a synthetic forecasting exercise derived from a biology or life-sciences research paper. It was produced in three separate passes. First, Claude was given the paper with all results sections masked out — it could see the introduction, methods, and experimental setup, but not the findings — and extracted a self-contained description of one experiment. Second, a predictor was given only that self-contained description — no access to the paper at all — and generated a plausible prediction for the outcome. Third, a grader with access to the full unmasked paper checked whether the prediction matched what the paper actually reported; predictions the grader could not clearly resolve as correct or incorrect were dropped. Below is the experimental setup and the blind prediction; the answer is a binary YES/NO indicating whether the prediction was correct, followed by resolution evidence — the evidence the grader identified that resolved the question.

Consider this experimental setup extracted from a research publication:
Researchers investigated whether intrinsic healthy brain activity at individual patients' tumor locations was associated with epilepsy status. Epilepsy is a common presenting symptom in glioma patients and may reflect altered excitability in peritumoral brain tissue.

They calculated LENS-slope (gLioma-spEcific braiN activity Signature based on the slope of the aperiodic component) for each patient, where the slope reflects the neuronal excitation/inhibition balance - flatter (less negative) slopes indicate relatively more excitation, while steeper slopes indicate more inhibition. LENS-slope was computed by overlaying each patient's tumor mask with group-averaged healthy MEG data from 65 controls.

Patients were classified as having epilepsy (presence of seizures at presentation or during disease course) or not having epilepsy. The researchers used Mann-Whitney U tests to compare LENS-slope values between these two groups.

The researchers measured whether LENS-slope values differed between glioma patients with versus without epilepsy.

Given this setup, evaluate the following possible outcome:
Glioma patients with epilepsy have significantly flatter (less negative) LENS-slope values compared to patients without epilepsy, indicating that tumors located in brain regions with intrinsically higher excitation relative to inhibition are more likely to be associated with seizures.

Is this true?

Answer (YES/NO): NO